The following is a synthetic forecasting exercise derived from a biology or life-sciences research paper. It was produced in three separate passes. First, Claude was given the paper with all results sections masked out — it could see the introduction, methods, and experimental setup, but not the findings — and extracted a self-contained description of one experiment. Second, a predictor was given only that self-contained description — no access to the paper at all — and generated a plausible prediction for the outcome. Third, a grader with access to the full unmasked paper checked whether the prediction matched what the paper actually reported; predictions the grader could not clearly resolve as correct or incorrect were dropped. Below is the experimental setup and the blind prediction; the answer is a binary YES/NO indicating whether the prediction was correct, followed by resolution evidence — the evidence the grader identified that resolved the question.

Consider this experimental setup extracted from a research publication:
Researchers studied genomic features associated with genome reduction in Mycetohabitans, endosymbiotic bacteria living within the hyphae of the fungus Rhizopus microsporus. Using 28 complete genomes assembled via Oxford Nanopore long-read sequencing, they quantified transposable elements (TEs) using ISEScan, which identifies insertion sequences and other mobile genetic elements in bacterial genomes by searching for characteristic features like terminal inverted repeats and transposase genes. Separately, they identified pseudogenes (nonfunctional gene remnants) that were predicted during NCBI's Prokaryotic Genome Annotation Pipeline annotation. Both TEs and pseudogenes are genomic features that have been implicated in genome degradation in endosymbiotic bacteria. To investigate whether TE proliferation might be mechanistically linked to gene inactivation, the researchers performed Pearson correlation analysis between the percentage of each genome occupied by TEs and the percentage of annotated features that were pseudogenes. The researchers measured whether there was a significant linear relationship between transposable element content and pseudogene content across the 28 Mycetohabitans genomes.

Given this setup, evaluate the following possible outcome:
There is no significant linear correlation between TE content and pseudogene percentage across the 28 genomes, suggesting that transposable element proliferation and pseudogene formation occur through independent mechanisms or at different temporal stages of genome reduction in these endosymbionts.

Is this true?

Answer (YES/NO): NO